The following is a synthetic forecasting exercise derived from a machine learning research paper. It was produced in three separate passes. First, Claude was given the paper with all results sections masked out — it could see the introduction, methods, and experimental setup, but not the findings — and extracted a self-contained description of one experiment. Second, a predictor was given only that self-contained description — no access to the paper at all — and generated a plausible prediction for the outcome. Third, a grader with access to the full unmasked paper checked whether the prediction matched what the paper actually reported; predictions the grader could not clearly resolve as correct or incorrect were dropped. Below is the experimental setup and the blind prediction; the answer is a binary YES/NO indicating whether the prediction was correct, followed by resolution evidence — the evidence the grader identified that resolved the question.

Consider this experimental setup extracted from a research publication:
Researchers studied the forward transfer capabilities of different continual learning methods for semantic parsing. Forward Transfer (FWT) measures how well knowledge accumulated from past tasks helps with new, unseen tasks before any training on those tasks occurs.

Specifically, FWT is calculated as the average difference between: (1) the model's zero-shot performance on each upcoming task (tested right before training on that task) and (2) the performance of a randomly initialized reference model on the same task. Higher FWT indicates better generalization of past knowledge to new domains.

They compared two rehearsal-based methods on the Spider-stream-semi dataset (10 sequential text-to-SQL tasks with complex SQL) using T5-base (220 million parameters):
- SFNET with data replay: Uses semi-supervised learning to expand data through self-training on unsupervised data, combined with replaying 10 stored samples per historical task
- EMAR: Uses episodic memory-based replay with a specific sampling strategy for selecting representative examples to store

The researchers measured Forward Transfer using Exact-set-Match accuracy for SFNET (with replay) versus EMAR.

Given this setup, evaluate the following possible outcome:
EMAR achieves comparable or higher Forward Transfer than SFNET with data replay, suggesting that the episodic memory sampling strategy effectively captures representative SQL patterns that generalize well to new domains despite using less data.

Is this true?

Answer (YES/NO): YES